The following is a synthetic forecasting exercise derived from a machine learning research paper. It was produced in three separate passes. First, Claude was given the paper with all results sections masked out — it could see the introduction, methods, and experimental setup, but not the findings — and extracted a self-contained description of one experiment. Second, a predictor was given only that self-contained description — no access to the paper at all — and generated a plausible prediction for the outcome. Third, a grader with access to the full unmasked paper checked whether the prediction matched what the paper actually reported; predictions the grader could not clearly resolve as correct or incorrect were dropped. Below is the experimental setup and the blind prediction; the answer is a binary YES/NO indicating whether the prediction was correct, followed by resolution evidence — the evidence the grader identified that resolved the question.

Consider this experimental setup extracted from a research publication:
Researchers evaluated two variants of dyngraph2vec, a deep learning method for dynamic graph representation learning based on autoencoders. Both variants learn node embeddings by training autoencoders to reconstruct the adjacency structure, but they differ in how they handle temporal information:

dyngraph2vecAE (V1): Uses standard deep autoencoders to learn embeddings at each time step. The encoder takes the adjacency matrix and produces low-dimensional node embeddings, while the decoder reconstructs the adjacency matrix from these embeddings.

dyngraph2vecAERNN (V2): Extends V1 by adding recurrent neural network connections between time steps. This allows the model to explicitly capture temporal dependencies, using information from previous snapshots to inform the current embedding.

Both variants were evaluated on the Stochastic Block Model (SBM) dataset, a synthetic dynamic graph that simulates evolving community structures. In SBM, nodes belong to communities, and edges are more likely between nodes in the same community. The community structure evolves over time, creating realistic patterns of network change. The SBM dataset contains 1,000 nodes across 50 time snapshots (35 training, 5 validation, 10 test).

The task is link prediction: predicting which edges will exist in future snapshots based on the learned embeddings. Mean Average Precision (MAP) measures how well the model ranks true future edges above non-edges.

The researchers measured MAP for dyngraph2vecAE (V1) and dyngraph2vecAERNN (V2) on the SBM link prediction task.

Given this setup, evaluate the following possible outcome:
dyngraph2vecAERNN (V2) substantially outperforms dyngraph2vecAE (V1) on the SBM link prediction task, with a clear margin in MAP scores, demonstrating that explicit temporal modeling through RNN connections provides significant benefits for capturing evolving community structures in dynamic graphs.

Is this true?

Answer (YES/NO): YES